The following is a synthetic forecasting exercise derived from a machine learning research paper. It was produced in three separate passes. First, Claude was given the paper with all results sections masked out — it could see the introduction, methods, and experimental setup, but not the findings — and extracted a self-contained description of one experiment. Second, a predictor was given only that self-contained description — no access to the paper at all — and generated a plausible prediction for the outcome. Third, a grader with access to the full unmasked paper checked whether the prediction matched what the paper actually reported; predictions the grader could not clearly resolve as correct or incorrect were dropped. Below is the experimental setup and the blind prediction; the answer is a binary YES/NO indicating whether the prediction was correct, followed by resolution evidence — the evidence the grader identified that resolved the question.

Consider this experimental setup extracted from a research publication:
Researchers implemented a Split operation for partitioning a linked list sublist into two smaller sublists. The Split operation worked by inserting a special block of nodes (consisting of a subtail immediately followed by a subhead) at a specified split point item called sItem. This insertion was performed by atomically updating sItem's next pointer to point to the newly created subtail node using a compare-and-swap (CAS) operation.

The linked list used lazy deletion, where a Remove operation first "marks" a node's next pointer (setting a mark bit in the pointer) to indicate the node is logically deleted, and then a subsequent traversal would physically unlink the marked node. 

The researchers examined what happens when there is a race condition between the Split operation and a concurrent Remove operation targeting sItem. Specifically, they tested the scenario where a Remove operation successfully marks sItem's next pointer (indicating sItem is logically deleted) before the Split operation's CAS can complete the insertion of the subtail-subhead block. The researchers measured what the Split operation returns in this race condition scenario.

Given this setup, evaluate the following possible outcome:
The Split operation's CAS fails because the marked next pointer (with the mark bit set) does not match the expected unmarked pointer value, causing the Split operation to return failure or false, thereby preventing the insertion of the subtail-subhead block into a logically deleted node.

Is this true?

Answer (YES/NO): NO